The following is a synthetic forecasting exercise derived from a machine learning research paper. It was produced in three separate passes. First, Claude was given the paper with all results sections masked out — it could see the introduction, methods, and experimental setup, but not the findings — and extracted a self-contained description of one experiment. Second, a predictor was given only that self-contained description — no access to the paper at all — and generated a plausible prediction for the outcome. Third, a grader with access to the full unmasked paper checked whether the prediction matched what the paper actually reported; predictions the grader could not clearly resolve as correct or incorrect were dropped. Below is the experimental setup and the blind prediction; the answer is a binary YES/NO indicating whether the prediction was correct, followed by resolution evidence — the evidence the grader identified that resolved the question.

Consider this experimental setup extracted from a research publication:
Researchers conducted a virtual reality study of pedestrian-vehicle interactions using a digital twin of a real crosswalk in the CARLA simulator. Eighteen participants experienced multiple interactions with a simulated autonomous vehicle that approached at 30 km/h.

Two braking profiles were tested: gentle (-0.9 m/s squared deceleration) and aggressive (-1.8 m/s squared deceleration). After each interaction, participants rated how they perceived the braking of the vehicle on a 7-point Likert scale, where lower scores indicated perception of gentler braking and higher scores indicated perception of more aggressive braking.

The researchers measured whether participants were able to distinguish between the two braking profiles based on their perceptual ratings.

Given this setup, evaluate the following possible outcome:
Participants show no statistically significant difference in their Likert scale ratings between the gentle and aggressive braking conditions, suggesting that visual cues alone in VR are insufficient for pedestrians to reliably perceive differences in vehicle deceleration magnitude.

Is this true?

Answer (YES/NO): NO